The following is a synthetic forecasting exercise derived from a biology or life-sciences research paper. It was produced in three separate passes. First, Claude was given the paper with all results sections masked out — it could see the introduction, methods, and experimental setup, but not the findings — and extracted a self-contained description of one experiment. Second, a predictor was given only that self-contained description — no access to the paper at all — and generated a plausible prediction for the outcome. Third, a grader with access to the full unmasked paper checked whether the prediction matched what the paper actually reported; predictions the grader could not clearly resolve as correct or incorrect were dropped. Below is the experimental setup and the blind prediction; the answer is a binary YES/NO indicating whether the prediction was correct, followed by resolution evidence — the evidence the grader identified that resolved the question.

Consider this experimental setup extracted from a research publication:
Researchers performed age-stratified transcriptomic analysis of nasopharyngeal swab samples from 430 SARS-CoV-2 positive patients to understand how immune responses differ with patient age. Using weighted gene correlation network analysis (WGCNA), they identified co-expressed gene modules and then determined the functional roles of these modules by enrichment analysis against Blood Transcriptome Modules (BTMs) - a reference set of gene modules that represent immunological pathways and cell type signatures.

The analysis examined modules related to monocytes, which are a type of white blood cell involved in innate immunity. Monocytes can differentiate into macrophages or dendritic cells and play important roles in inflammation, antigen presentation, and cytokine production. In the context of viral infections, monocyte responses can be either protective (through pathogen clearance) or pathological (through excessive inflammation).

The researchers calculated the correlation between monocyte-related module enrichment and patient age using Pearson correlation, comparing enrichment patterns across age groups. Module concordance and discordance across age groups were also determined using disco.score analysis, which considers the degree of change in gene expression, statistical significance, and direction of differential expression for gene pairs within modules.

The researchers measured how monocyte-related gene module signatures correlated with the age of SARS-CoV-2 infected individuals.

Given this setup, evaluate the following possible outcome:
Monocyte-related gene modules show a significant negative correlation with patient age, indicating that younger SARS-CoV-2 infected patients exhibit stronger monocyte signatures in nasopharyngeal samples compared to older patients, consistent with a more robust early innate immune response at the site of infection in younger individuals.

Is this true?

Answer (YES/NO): NO